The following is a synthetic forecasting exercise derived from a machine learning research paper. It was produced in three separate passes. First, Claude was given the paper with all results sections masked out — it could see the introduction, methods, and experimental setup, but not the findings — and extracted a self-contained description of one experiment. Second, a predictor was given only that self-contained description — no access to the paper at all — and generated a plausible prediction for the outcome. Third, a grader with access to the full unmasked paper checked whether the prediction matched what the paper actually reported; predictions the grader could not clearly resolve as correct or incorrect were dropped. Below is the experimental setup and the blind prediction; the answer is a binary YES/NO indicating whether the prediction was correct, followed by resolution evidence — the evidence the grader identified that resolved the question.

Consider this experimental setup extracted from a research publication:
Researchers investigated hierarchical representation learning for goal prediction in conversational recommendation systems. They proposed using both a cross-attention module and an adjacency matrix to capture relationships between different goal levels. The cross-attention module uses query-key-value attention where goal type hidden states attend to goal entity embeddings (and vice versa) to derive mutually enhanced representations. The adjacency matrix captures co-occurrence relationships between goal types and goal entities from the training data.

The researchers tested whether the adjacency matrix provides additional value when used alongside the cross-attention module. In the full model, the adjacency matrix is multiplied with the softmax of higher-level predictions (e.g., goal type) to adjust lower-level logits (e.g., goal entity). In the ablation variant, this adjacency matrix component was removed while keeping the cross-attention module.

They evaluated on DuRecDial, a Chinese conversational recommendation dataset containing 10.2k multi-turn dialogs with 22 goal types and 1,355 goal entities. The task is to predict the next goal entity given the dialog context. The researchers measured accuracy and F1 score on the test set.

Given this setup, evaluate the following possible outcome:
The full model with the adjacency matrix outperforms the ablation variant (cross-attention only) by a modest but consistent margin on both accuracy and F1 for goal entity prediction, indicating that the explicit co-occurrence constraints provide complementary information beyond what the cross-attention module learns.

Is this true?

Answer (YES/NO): YES